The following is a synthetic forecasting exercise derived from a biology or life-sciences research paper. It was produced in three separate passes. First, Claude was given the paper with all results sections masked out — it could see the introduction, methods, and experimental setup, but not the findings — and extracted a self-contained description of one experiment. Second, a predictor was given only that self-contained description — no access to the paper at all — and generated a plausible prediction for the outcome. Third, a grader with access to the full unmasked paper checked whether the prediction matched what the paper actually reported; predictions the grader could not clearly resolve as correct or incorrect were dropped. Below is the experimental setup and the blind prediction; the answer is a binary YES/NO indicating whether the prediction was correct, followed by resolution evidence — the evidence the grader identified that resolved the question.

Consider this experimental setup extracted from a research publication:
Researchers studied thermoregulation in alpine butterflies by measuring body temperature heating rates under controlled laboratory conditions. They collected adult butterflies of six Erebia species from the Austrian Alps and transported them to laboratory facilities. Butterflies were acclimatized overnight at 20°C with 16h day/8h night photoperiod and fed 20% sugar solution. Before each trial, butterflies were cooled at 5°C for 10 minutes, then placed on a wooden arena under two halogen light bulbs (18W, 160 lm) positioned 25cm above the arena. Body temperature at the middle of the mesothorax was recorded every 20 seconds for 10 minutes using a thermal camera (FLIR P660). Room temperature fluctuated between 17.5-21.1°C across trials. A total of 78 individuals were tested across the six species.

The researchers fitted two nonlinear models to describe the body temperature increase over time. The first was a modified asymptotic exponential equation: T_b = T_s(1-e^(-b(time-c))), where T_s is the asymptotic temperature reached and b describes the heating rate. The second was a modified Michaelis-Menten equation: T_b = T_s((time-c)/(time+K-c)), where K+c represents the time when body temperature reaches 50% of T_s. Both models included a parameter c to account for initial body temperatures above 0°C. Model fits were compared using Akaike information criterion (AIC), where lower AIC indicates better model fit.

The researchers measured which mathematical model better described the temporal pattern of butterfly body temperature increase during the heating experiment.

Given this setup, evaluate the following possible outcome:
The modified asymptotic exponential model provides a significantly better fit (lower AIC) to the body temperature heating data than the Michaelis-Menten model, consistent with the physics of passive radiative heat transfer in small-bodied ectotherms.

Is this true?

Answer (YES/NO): YES